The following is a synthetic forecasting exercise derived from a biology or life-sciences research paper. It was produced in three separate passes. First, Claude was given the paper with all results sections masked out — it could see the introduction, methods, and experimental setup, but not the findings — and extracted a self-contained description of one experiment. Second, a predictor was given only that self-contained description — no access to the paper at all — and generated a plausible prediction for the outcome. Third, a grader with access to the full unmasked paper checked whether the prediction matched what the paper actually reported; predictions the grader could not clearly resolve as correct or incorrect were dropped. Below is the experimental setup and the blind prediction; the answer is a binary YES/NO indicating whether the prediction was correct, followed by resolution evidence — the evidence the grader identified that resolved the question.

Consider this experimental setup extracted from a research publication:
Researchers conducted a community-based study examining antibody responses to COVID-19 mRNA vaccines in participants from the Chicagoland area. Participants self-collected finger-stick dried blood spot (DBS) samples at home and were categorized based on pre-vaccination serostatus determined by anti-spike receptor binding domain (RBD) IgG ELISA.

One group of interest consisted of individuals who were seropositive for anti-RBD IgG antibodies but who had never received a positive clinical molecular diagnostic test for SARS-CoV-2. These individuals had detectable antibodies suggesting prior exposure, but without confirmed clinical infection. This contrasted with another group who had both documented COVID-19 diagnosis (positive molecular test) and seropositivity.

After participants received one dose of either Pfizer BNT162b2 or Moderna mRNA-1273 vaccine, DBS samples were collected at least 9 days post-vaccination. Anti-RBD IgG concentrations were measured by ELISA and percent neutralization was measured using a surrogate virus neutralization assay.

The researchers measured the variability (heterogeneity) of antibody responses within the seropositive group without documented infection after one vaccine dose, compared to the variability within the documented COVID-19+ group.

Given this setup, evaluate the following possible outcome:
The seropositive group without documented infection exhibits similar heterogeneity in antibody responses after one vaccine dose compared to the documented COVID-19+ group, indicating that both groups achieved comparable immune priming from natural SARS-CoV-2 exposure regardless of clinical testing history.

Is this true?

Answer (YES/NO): NO